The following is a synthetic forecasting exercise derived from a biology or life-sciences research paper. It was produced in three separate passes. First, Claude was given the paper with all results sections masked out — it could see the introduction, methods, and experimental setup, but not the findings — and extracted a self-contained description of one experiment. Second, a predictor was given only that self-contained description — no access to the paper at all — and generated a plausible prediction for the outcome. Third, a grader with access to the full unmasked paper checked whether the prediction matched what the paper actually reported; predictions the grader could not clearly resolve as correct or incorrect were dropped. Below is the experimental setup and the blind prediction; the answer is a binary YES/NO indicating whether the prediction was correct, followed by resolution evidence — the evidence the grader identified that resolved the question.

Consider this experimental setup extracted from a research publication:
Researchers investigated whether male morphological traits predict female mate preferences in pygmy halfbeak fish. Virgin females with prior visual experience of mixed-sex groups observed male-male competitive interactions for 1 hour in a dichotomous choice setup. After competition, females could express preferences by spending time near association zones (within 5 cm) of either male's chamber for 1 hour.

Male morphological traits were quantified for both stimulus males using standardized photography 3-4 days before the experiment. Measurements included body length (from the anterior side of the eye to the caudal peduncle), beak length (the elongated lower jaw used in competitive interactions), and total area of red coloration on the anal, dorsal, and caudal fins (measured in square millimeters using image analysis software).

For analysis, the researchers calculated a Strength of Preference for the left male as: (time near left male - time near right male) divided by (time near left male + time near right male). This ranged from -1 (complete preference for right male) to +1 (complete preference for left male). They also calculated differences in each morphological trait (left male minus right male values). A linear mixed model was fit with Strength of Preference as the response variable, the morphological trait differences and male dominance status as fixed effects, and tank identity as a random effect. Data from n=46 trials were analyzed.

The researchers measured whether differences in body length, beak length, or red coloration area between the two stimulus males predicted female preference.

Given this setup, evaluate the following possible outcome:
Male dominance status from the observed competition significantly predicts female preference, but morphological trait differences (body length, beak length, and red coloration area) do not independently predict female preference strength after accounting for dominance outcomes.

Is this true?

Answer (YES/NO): NO